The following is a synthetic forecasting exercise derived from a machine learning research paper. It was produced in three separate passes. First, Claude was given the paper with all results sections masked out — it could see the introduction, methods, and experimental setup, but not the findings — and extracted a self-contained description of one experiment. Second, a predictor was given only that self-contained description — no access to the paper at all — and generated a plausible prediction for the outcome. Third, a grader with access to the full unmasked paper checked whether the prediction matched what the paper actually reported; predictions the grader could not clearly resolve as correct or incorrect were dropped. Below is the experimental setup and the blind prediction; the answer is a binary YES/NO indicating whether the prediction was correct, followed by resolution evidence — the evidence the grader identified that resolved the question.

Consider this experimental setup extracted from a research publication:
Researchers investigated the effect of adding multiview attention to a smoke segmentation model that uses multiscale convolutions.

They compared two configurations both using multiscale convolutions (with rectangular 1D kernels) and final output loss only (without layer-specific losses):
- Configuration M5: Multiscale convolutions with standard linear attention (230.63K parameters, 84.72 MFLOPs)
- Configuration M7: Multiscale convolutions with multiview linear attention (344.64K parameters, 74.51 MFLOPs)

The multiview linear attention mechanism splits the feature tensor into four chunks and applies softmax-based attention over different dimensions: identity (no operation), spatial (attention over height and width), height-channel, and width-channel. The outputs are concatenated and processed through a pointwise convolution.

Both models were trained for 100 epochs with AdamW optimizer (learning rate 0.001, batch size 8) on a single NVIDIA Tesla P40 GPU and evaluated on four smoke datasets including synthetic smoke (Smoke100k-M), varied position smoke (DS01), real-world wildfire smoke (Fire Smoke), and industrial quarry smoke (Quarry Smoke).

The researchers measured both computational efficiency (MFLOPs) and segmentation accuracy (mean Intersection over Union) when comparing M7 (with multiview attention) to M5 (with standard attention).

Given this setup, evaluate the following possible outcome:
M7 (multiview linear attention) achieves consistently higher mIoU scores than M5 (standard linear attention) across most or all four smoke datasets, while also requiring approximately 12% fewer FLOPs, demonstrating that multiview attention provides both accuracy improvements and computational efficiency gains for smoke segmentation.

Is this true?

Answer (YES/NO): YES